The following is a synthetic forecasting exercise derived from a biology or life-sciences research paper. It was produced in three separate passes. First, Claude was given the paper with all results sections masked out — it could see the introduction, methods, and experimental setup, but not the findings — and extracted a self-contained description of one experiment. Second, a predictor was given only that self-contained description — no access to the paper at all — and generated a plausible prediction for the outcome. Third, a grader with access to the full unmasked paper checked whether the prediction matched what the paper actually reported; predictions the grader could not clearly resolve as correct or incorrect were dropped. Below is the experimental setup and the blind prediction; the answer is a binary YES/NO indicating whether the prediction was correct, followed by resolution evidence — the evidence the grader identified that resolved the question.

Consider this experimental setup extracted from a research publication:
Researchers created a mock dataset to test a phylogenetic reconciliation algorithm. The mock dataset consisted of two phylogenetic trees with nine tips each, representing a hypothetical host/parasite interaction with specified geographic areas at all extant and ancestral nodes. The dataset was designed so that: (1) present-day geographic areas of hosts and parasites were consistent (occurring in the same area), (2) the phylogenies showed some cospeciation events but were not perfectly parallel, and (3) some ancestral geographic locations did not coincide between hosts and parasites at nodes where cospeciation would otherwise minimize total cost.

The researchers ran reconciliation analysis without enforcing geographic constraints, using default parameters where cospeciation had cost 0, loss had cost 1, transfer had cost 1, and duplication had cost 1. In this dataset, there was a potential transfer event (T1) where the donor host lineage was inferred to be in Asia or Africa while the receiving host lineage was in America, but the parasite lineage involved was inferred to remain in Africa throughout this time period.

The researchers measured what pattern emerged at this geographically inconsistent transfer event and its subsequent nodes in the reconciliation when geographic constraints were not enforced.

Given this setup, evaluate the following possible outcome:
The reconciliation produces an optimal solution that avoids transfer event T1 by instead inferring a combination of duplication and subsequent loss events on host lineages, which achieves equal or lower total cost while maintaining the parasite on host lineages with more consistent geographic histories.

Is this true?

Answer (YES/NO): NO